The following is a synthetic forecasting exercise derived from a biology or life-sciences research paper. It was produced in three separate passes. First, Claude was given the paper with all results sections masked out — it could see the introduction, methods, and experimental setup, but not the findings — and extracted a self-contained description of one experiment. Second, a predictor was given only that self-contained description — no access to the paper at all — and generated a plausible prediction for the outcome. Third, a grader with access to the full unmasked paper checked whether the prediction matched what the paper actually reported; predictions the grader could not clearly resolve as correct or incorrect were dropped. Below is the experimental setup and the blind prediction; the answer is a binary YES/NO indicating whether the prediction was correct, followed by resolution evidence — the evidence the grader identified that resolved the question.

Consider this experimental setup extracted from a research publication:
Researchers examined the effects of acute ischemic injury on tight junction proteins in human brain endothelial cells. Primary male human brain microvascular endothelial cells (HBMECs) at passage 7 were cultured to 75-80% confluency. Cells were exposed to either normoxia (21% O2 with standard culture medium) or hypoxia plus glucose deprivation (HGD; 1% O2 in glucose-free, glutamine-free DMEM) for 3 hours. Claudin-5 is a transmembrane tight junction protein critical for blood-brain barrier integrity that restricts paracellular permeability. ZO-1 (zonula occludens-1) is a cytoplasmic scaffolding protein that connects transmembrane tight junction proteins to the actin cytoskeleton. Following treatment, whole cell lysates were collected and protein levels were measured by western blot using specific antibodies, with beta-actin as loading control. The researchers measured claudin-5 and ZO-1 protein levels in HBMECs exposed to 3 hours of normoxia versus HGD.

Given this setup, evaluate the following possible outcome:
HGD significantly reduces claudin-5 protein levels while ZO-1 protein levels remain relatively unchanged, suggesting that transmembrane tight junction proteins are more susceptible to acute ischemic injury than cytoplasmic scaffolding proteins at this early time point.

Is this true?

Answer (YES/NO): NO